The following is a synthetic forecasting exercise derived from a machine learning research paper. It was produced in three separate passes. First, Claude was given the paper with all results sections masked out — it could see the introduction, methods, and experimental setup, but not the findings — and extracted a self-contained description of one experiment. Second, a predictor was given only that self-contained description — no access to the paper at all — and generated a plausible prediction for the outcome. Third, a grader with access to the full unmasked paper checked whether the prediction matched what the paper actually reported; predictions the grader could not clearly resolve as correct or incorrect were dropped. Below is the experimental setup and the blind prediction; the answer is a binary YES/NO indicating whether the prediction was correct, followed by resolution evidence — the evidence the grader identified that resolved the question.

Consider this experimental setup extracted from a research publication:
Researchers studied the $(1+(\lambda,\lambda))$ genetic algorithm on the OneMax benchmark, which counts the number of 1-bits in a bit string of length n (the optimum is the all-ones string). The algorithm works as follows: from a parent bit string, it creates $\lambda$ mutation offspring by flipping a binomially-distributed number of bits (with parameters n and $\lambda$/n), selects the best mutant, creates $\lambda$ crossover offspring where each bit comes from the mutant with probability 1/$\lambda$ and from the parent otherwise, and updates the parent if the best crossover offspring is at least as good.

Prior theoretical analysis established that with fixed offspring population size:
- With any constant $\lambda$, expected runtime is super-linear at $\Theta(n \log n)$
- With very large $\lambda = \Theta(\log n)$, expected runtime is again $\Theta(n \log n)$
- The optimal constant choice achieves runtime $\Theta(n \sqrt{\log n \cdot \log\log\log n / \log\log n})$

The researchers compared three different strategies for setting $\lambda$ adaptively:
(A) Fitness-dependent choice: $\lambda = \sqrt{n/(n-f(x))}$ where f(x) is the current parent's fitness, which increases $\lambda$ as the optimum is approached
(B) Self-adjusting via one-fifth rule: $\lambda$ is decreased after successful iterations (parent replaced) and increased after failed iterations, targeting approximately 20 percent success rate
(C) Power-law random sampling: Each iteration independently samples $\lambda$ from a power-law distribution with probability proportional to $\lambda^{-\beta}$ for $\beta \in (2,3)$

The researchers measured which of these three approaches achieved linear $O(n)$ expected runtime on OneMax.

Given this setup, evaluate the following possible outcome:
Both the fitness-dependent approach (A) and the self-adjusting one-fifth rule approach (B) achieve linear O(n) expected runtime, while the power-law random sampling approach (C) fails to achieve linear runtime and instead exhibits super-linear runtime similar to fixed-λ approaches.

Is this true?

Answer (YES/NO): NO